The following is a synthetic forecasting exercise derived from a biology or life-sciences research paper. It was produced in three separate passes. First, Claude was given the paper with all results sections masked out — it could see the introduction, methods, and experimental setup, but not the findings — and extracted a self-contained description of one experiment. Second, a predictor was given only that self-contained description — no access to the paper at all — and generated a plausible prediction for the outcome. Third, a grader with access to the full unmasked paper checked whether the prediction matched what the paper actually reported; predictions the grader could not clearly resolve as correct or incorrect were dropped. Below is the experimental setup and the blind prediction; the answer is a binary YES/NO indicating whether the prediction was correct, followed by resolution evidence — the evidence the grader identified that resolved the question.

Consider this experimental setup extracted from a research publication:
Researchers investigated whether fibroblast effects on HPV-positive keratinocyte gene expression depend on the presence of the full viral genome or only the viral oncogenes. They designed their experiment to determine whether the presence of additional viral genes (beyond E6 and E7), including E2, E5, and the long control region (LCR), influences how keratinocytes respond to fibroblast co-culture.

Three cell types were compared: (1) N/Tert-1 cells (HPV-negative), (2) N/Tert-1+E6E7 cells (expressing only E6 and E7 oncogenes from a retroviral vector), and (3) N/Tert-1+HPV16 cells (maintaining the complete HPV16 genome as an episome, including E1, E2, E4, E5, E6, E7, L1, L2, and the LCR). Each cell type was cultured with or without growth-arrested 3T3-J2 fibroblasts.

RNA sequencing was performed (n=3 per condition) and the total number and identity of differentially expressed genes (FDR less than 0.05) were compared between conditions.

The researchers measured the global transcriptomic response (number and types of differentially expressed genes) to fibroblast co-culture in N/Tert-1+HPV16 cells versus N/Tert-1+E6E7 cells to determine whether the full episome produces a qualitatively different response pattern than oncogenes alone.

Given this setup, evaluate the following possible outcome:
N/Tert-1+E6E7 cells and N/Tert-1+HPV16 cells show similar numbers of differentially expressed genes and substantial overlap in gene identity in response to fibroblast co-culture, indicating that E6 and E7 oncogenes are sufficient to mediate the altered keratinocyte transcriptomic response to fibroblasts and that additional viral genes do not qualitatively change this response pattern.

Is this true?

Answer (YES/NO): NO